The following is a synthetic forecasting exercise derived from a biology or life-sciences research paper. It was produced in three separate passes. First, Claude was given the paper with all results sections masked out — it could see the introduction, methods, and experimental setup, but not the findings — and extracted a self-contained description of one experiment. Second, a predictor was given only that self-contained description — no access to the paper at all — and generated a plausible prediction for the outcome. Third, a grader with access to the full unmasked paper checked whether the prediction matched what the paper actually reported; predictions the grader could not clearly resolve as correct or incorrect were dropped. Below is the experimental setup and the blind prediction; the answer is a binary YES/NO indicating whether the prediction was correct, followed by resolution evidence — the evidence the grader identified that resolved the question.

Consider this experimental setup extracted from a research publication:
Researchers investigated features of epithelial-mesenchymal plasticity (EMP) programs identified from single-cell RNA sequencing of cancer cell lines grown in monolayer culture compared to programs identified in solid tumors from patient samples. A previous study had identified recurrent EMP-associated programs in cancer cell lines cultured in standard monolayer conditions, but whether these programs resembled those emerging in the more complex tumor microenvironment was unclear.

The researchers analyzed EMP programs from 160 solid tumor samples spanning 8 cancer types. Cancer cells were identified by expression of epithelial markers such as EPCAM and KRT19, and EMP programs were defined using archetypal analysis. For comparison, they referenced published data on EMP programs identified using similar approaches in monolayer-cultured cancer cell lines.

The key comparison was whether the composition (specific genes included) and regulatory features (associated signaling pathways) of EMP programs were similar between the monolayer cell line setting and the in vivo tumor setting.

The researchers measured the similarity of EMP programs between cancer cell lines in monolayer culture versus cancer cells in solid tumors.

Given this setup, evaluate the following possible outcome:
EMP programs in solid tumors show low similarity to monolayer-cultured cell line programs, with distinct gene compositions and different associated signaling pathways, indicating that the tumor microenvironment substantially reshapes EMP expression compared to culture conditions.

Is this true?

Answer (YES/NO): NO